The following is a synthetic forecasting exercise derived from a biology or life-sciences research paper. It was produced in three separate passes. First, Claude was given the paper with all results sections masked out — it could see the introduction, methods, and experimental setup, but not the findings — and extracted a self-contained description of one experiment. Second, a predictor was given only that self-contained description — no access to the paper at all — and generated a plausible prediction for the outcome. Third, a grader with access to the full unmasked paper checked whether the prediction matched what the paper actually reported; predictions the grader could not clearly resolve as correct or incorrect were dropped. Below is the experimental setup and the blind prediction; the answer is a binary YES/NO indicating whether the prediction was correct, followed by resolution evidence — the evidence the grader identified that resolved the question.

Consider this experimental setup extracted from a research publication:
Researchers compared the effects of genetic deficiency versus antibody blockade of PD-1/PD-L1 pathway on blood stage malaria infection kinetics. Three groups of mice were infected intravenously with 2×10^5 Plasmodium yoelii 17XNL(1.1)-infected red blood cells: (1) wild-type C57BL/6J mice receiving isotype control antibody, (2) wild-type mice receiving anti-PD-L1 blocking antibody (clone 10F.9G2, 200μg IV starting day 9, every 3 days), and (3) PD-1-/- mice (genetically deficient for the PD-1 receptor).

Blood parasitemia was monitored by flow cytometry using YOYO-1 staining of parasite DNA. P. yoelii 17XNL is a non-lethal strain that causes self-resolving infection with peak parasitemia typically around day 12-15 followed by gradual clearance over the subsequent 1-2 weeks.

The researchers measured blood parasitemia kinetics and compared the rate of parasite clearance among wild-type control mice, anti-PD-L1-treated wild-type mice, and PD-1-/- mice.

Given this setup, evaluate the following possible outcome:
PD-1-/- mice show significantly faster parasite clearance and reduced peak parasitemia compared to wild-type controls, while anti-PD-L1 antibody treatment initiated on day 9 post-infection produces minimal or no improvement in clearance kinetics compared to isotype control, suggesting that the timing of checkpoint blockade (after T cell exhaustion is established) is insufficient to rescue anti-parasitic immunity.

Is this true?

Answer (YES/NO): NO